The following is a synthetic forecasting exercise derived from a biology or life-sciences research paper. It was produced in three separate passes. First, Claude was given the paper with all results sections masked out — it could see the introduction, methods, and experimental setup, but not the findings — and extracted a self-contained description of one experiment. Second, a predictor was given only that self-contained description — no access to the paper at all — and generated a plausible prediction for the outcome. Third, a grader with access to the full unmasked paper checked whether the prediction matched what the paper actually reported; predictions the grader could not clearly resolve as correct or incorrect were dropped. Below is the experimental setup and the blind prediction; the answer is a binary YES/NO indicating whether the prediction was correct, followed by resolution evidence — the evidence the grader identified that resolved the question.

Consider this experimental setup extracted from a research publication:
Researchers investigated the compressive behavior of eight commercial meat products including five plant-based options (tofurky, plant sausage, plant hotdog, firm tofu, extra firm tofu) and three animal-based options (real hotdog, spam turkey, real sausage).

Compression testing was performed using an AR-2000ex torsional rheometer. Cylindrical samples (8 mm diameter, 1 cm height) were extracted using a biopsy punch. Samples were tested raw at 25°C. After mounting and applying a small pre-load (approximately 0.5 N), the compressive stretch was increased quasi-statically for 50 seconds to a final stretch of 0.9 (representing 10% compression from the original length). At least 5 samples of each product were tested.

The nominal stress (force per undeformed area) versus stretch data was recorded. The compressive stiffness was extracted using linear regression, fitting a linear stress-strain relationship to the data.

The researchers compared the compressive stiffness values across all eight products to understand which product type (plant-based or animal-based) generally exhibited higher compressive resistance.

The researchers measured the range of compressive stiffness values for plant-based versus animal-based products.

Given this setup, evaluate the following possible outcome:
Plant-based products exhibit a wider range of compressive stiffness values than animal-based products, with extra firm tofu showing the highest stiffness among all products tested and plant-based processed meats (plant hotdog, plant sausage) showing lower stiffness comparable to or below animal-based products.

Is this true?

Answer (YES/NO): NO